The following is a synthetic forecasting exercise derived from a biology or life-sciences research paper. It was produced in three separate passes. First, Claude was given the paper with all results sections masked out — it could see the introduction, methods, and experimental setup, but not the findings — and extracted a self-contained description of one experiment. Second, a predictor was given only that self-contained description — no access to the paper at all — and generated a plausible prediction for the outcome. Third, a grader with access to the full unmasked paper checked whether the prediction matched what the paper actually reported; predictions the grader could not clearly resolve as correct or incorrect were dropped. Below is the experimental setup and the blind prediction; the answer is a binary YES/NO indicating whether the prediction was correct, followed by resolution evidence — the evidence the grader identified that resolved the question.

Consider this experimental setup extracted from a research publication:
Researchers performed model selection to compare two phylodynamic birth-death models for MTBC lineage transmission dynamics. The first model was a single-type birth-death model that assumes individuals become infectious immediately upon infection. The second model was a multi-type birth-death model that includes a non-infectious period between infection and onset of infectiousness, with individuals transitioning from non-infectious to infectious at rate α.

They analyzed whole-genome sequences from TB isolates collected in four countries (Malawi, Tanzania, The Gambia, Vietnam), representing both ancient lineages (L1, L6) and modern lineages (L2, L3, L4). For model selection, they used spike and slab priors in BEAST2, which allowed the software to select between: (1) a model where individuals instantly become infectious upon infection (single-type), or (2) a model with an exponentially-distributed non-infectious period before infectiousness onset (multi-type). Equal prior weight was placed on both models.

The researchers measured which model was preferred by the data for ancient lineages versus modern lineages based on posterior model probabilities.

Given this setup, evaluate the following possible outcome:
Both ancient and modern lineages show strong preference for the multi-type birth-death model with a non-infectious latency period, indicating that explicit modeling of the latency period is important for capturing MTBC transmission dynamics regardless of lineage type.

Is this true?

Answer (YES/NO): NO